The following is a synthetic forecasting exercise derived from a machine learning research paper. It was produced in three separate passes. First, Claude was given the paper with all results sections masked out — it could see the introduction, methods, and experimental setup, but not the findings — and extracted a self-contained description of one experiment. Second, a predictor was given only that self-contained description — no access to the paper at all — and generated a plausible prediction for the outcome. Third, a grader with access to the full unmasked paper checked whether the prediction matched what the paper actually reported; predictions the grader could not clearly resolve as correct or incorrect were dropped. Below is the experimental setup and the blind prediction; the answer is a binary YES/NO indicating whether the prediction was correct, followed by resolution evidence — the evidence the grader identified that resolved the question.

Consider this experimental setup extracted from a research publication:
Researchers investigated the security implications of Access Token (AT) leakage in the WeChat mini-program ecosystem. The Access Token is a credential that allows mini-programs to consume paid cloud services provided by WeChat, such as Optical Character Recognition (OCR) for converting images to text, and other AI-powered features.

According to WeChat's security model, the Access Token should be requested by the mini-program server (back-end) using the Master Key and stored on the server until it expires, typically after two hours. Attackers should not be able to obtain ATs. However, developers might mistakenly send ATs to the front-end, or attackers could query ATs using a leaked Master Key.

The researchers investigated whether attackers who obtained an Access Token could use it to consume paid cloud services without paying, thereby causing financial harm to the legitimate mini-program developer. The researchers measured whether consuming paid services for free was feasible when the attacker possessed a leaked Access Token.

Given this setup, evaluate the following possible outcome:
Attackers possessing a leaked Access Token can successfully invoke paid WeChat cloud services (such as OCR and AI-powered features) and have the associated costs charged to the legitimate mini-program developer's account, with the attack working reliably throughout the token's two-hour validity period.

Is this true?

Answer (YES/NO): YES